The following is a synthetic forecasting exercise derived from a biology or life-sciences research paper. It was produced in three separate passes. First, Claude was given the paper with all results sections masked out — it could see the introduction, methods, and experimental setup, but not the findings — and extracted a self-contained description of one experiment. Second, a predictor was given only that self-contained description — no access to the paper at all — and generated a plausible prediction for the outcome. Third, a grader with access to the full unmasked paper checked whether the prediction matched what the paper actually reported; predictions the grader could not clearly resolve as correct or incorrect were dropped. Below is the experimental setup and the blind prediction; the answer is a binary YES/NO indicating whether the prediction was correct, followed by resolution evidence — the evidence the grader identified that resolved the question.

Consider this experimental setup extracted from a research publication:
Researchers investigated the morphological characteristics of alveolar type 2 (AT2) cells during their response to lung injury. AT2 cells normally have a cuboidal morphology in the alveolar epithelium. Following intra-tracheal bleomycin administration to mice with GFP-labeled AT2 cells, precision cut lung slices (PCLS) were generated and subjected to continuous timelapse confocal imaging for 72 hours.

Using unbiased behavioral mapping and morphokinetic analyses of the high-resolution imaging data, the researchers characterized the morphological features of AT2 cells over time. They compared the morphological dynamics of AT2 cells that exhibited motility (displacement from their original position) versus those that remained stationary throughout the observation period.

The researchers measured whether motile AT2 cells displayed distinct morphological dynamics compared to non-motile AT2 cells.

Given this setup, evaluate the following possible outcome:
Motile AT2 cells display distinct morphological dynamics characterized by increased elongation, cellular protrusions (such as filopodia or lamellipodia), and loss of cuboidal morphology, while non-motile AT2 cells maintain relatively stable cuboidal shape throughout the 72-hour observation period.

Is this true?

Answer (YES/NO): NO